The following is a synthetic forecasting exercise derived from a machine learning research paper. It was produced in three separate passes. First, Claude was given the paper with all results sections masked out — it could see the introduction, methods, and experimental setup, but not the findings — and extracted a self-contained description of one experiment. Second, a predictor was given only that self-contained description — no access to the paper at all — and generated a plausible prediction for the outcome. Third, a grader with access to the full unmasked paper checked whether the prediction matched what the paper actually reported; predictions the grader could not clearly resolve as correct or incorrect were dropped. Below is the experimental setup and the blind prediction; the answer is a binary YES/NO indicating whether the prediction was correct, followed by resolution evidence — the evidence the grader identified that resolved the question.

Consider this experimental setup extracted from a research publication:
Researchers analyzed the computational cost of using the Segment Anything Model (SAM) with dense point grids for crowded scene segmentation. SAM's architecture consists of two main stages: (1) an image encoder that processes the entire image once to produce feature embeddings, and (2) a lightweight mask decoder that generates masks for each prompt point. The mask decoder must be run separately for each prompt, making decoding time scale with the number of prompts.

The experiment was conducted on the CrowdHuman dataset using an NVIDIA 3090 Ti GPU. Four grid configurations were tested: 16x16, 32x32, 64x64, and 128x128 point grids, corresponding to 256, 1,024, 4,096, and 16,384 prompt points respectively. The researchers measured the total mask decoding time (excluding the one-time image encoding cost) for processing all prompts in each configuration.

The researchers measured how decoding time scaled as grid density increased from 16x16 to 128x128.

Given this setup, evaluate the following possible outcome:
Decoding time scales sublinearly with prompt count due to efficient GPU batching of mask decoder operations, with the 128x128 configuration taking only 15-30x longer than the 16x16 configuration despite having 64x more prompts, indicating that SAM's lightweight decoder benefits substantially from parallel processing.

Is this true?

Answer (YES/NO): NO